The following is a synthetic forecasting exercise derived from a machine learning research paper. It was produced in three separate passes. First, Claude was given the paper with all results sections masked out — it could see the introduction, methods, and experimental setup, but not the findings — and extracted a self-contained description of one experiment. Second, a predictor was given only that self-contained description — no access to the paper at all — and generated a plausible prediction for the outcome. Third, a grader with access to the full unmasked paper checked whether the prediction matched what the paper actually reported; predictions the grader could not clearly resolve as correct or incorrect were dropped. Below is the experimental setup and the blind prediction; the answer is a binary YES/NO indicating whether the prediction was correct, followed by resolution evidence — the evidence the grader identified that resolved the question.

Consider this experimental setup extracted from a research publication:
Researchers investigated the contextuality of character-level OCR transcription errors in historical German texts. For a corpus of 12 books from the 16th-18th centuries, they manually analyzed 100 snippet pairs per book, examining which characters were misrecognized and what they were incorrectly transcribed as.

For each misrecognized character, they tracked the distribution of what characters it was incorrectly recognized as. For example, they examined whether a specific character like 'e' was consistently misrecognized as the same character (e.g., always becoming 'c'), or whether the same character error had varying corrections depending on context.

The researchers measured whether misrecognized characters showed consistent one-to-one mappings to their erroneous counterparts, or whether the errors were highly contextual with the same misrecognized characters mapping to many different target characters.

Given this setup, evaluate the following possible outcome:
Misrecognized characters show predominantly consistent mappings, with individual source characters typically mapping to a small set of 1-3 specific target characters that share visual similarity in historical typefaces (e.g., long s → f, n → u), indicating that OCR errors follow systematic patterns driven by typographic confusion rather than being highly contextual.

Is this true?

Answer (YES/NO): NO